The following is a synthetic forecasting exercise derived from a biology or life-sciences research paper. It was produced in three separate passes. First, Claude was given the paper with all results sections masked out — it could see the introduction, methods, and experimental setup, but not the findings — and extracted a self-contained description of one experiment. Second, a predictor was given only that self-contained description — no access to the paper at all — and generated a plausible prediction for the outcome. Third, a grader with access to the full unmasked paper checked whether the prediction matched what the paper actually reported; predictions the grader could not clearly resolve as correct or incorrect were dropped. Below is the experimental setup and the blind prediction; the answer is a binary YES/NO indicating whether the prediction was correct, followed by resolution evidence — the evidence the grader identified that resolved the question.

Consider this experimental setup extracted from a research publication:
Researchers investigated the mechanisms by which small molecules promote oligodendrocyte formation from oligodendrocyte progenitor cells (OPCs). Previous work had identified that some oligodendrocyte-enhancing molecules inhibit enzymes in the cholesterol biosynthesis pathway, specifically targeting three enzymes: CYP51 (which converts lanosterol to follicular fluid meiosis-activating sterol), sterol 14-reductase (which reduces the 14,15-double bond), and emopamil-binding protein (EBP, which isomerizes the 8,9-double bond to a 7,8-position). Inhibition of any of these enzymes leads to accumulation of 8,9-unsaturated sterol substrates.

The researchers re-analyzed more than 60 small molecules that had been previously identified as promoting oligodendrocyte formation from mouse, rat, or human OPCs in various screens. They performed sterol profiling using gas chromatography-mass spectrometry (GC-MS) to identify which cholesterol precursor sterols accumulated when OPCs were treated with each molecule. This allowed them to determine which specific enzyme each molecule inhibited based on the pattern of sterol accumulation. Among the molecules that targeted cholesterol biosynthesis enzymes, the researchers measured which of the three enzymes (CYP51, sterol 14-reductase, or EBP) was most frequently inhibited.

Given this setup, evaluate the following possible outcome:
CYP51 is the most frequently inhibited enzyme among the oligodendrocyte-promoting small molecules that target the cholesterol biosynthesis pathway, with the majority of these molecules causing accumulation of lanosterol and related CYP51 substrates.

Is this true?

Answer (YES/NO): NO